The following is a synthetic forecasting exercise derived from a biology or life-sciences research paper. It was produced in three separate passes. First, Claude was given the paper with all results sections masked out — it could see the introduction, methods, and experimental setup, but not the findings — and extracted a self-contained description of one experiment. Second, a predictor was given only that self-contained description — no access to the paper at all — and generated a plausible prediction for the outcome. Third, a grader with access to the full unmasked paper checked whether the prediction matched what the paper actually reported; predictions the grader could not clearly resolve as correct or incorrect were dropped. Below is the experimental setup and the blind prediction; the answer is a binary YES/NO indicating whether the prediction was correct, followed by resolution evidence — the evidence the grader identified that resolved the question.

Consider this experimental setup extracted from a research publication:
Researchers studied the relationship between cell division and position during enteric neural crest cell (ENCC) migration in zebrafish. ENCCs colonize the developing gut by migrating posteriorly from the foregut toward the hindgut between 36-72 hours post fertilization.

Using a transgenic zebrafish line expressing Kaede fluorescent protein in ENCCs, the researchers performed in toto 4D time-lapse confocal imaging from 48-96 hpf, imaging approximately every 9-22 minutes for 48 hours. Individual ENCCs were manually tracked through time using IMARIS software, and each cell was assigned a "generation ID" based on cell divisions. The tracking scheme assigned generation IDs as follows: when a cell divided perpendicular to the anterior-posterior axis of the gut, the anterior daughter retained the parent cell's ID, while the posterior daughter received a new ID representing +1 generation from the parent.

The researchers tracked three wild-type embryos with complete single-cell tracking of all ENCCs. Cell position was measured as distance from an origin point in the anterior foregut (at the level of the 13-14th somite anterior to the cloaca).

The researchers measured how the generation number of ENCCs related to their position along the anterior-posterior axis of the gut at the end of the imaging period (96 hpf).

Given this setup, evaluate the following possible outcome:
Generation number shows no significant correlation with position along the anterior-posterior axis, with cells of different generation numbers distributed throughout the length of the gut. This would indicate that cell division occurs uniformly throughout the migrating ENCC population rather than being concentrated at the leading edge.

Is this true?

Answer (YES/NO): NO